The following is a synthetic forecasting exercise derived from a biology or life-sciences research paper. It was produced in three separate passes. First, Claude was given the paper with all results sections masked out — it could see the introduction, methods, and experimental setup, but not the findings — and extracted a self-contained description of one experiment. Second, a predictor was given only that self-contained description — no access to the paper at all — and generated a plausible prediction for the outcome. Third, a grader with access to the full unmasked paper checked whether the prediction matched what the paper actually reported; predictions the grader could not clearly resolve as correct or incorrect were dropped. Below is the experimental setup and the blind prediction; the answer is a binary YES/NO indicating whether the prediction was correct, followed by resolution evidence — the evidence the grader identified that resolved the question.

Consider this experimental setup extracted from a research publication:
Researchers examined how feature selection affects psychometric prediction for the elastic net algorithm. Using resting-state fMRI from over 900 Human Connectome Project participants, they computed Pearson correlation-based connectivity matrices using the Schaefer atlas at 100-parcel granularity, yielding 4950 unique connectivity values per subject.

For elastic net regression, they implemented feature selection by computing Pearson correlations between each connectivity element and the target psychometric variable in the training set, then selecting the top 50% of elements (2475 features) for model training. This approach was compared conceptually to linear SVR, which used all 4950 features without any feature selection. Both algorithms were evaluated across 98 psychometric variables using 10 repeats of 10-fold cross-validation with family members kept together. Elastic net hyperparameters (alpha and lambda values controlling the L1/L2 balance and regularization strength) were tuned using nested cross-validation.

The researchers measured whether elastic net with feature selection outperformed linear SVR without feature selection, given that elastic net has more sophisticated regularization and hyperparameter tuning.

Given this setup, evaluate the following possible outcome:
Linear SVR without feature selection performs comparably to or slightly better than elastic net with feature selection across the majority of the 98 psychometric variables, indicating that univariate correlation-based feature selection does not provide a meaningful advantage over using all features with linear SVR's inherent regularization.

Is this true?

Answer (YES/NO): YES